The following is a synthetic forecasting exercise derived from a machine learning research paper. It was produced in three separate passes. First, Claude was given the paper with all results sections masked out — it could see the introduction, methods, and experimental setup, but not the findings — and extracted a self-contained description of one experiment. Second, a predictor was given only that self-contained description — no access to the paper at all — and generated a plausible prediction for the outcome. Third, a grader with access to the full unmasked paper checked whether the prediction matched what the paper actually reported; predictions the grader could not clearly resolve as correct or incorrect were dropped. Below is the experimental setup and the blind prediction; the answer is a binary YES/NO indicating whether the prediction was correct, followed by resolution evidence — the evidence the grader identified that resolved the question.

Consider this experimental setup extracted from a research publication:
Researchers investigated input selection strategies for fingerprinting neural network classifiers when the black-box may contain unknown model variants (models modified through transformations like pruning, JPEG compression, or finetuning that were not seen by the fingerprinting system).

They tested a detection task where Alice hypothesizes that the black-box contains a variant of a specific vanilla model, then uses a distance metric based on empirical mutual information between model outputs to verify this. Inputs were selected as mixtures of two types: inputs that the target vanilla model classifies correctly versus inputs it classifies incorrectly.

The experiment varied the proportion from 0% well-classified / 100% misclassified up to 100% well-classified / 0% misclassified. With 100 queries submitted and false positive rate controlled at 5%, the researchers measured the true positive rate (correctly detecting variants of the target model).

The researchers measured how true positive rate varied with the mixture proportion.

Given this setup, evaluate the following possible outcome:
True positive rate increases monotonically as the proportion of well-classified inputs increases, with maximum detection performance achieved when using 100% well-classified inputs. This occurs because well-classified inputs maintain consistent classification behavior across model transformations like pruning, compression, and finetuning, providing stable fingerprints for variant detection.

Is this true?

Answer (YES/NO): NO